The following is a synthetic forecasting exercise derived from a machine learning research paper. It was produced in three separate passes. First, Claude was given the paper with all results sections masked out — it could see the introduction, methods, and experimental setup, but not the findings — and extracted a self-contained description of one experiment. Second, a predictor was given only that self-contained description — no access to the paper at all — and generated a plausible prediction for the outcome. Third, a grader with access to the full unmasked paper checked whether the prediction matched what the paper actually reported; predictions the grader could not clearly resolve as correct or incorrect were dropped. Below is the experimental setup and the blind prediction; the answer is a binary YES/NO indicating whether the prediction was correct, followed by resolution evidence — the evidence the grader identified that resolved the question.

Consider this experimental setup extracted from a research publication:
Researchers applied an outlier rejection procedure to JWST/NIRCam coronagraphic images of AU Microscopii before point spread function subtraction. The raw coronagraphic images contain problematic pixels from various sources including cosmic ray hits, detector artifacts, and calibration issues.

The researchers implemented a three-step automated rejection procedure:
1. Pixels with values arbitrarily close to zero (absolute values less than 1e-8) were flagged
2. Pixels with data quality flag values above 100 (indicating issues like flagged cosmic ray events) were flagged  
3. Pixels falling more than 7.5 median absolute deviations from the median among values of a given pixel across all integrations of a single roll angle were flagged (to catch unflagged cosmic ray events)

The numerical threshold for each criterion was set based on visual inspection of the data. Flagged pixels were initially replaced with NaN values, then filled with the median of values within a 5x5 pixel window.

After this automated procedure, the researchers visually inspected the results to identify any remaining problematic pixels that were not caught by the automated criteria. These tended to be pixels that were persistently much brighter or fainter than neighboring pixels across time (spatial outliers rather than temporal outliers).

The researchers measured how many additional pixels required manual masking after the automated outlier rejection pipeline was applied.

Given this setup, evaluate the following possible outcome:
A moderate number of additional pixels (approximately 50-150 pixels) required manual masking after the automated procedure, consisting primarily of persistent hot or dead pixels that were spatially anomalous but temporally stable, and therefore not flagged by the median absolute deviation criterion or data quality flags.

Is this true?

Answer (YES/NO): NO